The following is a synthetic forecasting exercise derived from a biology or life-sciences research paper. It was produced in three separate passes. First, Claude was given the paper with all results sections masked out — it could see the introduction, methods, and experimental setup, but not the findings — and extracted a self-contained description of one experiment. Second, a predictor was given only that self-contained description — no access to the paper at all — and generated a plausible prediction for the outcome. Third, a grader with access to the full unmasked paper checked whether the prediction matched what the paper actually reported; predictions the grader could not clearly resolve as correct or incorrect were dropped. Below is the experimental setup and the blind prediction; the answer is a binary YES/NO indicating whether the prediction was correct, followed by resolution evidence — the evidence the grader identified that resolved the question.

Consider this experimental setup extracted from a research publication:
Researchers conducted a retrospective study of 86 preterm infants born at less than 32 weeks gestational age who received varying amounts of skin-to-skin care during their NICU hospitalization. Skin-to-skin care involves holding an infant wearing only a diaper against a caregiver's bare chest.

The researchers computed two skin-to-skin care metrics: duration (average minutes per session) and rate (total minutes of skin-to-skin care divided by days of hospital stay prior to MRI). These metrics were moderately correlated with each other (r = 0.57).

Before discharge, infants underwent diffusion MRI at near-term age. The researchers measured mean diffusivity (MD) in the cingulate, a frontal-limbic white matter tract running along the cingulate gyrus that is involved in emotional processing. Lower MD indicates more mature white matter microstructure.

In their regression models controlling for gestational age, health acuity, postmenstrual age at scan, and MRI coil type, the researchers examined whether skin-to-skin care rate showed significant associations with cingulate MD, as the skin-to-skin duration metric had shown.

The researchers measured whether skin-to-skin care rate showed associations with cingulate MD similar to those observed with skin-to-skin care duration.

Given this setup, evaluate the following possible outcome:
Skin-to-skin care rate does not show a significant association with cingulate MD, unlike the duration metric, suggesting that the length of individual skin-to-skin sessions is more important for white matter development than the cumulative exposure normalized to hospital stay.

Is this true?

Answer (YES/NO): YES